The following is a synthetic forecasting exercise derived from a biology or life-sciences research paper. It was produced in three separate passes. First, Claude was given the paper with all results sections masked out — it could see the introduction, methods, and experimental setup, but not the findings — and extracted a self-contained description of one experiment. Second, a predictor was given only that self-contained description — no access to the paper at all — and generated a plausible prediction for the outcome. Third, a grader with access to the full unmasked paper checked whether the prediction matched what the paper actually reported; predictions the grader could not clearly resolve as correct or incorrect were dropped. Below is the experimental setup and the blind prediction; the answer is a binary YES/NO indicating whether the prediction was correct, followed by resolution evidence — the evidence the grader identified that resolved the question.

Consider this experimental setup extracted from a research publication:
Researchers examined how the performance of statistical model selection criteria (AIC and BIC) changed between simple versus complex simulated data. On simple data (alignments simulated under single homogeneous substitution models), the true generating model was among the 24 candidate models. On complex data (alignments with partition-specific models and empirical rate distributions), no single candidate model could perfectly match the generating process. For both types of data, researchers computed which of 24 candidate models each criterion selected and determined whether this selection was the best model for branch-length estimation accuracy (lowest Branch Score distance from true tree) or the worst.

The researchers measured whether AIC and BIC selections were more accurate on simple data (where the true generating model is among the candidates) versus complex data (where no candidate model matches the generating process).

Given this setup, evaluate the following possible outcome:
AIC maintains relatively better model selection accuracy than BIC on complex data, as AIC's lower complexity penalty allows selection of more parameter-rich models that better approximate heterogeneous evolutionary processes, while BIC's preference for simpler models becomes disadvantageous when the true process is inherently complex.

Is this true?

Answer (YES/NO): NO